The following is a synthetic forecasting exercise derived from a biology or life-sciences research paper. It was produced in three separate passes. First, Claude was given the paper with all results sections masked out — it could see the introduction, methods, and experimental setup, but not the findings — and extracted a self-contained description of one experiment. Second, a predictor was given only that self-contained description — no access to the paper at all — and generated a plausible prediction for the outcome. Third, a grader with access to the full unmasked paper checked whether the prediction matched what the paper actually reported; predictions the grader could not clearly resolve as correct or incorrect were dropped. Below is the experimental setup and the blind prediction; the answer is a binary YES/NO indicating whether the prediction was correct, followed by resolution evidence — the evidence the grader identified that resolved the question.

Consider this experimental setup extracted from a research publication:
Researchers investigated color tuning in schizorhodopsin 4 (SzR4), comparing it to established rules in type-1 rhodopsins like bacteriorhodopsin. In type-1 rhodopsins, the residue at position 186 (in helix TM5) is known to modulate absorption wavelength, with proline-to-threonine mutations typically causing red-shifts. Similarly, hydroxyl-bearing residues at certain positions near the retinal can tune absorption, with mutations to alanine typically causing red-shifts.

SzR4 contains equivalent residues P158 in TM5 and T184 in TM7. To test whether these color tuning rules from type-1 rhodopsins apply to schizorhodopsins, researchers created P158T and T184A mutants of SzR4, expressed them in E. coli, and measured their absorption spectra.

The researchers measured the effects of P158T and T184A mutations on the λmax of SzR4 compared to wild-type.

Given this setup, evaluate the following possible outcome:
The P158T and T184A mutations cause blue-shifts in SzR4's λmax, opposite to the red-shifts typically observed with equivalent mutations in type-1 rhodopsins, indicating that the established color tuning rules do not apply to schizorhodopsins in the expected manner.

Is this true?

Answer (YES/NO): NO